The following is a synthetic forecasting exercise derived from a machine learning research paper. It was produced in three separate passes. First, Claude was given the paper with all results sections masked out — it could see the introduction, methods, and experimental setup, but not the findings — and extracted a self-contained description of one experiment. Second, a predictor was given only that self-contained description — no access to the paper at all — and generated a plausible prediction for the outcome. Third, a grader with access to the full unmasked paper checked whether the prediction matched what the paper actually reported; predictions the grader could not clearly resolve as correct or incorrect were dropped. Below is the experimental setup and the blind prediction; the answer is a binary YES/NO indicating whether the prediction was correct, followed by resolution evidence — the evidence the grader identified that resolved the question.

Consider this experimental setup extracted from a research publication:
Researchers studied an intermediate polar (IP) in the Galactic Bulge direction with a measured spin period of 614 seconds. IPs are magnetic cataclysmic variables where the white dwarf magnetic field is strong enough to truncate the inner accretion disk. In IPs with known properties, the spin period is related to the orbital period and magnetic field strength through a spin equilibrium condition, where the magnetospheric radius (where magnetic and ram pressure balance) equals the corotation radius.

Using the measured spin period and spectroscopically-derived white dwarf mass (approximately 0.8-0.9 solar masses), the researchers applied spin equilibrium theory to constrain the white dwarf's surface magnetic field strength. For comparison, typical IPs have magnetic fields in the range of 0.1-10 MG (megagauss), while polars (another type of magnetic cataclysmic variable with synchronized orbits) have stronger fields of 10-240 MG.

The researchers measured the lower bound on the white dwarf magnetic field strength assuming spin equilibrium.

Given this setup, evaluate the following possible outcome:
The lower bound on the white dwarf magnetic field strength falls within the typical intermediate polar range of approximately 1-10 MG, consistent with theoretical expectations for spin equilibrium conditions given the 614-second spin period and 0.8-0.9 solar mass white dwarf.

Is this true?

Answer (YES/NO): NO